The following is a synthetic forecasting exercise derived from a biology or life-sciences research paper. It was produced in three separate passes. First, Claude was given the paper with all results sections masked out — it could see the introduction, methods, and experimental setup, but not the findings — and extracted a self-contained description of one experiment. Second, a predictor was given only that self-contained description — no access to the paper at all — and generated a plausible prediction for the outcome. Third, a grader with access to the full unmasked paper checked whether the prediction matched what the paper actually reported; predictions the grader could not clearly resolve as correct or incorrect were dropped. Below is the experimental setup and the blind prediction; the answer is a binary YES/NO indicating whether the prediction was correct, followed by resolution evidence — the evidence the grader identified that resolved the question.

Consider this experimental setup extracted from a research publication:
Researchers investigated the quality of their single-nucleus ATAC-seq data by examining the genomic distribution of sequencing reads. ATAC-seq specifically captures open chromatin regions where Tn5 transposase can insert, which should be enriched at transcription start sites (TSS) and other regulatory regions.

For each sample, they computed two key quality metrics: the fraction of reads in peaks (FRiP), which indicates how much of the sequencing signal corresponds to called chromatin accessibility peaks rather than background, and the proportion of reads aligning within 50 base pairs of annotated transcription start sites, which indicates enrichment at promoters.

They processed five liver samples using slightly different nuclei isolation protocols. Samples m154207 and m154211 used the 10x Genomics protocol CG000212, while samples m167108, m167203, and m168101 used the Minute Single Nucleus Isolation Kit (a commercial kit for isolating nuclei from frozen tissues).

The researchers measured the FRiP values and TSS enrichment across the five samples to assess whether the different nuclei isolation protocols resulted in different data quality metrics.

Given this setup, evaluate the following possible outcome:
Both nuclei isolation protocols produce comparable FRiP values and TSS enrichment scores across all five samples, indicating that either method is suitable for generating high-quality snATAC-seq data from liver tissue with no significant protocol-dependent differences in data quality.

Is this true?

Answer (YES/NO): NO